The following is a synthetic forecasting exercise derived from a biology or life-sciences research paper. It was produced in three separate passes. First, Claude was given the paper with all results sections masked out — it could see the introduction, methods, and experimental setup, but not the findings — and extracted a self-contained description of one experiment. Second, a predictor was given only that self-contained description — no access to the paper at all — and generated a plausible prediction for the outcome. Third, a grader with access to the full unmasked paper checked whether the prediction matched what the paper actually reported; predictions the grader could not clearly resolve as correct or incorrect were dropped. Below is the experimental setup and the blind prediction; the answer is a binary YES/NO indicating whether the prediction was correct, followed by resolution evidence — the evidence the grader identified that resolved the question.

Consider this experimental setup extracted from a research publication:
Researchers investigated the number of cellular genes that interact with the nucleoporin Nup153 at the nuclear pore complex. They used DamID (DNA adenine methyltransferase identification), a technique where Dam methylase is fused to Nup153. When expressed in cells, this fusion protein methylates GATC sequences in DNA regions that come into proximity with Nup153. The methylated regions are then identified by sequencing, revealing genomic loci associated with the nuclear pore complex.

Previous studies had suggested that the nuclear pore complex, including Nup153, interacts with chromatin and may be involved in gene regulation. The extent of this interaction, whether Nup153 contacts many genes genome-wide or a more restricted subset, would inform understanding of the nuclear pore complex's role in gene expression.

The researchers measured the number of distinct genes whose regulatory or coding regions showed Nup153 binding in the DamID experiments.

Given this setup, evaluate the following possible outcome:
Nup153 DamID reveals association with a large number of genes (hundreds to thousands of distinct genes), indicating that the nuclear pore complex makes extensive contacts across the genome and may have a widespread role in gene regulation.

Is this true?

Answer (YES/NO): NO